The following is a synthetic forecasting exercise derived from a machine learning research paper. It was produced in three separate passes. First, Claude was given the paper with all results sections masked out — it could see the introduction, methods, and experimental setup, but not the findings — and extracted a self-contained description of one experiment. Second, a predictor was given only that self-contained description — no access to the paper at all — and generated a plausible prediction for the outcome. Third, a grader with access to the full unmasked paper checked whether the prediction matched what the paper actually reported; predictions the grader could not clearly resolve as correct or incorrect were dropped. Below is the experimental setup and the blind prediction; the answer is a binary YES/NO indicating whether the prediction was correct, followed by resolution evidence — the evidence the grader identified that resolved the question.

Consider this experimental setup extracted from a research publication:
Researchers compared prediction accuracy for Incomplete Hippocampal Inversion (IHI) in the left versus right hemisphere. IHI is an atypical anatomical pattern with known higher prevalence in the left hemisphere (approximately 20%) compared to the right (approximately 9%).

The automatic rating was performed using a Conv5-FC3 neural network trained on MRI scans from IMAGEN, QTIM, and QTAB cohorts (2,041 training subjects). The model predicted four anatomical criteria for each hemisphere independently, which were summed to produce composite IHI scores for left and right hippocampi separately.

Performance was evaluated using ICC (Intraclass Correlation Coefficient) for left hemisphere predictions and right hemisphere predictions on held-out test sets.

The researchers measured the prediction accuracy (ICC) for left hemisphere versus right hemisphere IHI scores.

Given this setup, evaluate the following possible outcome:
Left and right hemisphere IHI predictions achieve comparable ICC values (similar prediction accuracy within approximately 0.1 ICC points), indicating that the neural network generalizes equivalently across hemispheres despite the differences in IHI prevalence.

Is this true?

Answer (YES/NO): NO